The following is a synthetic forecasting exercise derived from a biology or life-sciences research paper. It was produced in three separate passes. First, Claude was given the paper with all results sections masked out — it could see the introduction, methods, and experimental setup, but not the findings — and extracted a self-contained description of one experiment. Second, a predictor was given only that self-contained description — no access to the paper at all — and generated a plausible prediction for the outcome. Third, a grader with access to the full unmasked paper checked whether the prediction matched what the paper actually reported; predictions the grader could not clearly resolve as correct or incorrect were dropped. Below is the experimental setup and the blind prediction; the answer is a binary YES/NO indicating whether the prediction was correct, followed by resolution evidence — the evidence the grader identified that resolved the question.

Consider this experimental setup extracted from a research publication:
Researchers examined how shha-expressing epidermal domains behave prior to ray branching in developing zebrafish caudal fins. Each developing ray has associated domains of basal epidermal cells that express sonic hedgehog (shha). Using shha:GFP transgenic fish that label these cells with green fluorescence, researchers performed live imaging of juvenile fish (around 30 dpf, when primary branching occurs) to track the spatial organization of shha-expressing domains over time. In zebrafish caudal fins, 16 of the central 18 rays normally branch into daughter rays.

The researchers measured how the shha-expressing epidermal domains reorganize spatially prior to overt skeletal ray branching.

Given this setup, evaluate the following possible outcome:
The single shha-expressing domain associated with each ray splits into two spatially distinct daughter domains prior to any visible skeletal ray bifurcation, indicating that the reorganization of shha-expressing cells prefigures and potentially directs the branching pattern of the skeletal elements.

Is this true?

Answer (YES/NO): YES